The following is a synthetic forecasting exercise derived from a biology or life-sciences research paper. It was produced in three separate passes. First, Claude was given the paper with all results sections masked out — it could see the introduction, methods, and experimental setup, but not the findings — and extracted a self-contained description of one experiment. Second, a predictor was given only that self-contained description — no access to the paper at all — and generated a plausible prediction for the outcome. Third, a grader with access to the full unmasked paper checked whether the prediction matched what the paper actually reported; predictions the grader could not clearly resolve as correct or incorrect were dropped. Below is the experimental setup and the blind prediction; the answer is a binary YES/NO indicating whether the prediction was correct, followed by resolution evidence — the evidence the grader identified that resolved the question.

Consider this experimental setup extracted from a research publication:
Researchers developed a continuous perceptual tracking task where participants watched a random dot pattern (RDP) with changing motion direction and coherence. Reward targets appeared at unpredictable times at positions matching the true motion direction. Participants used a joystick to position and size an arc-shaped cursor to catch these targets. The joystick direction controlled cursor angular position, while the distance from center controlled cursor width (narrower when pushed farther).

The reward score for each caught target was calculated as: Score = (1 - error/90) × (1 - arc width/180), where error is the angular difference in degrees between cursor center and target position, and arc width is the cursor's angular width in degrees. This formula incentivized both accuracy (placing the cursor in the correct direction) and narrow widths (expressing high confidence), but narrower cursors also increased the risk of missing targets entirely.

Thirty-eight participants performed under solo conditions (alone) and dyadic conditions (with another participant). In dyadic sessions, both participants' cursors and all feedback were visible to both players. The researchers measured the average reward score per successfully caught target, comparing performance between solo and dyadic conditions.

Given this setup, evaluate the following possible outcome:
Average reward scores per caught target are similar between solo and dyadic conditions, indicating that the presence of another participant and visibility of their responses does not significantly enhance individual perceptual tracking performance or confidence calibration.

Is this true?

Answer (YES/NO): NO